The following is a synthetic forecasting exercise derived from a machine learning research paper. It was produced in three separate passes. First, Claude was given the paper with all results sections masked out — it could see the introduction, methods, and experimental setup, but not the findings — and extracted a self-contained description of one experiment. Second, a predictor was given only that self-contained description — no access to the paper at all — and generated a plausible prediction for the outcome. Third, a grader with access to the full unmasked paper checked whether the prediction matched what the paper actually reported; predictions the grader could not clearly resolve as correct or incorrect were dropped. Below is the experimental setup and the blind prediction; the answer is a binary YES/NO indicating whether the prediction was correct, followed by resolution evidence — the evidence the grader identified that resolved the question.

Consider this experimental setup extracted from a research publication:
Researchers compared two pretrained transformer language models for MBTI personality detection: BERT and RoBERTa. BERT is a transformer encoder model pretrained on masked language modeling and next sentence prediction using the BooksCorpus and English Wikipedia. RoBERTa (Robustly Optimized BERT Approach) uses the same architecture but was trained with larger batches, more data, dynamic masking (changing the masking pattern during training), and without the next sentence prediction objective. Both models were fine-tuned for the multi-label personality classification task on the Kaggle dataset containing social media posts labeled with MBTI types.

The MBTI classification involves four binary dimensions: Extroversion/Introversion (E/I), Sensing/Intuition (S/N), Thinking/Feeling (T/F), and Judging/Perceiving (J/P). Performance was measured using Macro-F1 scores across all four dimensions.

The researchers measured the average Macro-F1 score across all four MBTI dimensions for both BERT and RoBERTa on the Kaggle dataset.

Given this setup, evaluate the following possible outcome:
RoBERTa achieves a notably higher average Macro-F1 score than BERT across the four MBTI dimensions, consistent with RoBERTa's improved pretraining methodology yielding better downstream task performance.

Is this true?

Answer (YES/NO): NO